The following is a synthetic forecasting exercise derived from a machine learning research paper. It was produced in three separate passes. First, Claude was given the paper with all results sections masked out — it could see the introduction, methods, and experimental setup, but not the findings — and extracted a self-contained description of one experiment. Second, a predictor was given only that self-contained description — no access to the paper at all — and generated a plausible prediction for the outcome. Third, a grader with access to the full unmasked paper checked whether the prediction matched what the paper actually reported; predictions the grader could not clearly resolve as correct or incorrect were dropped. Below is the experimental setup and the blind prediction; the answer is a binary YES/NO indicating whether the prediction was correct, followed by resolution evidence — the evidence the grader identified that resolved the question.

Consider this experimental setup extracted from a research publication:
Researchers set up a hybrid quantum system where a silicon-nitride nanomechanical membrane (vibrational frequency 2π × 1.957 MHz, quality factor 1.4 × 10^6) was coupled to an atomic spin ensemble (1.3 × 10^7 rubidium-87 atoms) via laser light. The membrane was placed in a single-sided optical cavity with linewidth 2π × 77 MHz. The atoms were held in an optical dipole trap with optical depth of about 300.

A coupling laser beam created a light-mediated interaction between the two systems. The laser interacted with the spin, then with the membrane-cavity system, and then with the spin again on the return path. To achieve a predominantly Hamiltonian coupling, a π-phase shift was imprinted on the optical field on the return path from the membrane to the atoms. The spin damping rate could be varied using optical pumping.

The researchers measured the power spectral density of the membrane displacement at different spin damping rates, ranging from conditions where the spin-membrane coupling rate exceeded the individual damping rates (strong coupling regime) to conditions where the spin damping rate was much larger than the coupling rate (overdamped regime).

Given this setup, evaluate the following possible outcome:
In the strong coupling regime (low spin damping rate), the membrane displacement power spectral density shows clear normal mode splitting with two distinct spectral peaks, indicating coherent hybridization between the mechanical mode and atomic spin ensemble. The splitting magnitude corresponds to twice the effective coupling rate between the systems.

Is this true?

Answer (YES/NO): YES